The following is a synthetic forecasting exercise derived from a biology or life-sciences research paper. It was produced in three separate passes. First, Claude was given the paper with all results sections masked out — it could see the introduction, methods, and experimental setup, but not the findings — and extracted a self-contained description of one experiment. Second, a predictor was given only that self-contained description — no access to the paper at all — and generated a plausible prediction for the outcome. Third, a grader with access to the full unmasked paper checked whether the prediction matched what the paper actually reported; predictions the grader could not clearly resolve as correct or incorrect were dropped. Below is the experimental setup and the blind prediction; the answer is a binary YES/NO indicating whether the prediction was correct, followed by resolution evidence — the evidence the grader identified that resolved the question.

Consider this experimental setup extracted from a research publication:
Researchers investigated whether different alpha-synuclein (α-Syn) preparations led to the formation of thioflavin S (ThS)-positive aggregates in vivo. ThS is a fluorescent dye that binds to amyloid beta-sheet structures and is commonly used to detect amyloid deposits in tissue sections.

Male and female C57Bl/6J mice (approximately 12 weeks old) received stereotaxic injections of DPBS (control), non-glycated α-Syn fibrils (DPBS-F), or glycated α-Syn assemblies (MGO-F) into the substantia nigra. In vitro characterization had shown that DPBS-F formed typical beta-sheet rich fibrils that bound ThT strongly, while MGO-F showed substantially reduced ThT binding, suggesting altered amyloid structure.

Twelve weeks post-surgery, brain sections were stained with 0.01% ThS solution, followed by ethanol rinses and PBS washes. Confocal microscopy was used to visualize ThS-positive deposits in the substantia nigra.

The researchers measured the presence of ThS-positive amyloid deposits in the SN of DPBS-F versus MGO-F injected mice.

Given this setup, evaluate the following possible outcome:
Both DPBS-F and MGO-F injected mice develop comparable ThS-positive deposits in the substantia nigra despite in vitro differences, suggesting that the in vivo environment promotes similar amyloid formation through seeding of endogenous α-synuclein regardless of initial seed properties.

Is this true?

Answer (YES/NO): YES